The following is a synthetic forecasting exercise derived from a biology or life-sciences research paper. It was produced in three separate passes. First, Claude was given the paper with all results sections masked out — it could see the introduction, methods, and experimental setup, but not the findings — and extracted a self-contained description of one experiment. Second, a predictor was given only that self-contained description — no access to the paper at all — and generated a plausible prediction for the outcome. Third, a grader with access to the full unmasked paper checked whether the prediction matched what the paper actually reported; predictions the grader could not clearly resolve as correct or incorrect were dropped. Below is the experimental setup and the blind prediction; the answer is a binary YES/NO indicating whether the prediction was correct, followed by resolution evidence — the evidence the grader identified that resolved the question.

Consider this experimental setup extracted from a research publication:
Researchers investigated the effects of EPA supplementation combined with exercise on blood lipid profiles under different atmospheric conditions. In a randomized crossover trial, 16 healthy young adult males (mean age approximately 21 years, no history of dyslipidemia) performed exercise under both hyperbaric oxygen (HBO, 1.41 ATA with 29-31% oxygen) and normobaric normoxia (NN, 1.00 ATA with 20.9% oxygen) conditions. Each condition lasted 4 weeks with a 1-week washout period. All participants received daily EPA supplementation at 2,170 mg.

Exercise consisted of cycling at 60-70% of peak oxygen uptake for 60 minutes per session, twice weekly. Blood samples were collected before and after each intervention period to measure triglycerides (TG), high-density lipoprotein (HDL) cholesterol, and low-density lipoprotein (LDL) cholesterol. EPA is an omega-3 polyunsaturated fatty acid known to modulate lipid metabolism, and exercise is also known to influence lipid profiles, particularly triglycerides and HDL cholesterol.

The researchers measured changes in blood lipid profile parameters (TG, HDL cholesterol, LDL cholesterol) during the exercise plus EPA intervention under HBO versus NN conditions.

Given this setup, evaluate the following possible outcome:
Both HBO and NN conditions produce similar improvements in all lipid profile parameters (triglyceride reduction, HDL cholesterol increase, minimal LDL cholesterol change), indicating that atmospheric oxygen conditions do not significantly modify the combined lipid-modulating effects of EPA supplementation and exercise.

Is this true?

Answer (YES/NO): NO